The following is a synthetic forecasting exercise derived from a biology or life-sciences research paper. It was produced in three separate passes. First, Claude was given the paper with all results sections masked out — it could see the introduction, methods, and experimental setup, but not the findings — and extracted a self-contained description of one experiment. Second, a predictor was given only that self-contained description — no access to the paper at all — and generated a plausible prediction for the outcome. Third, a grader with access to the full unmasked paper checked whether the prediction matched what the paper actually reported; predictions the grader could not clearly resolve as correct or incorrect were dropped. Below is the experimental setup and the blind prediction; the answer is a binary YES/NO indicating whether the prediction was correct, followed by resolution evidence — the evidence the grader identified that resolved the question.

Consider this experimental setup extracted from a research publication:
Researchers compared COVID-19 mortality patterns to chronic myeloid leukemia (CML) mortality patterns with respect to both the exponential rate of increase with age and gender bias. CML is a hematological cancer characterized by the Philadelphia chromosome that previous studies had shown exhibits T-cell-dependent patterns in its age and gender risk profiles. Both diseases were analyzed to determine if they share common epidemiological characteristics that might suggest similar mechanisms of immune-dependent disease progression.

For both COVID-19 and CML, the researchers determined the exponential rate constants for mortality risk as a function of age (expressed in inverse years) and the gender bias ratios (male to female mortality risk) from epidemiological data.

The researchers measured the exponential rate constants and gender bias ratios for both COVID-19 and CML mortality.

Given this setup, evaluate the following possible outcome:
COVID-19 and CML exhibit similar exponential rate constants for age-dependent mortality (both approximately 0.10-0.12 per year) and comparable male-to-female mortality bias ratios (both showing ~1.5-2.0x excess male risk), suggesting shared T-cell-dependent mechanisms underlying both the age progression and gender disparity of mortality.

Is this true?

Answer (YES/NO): YES